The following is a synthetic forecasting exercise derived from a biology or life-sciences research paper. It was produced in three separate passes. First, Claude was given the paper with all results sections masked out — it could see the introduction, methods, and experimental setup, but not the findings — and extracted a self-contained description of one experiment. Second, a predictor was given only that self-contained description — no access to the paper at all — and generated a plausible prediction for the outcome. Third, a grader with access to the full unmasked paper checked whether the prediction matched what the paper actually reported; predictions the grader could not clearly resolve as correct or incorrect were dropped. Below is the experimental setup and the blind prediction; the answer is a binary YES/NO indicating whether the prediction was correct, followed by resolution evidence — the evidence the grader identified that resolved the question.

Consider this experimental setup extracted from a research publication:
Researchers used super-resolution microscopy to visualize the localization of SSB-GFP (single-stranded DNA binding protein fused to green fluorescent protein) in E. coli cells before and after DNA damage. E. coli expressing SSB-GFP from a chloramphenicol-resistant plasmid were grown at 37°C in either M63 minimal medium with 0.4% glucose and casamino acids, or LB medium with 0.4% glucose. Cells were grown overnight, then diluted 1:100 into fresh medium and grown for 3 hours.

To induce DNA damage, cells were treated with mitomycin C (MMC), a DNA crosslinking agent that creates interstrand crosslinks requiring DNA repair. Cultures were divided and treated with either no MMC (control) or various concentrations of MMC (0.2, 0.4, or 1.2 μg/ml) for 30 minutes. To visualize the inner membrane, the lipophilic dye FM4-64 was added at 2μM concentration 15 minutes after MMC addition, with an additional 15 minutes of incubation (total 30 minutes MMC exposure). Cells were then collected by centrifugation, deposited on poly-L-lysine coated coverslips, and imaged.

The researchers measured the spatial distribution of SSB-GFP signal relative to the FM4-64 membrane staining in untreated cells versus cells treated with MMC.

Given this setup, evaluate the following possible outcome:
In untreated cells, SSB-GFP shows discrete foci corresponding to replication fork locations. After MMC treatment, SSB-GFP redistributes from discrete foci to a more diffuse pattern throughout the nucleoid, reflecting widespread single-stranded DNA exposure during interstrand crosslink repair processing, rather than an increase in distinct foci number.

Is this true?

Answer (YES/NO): NO